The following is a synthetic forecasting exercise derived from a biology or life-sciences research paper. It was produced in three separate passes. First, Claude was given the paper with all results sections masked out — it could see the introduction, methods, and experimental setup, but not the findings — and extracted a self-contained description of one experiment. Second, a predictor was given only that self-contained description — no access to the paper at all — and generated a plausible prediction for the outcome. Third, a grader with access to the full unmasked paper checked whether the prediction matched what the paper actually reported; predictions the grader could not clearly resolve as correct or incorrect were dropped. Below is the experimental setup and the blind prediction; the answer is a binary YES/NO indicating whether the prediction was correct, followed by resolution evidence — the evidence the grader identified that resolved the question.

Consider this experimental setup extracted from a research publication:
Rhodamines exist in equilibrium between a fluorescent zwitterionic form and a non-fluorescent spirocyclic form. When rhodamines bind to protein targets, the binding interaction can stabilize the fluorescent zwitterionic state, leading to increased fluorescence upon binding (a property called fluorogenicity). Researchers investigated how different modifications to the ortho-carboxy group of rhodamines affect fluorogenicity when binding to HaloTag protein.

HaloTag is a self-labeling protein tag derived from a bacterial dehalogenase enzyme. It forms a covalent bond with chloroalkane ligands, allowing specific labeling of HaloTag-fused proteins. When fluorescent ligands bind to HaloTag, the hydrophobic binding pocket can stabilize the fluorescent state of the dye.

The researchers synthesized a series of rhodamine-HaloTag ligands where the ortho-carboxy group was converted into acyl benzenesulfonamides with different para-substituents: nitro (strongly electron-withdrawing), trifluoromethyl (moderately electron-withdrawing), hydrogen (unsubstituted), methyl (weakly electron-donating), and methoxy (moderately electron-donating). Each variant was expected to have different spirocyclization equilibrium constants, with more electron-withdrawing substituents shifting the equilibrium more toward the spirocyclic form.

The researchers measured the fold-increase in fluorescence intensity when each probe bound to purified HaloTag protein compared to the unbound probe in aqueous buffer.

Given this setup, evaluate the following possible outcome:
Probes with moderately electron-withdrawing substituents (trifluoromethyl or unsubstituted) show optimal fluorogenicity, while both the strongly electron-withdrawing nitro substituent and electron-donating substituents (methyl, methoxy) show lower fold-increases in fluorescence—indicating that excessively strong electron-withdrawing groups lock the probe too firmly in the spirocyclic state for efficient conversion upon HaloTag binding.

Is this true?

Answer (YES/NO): NO